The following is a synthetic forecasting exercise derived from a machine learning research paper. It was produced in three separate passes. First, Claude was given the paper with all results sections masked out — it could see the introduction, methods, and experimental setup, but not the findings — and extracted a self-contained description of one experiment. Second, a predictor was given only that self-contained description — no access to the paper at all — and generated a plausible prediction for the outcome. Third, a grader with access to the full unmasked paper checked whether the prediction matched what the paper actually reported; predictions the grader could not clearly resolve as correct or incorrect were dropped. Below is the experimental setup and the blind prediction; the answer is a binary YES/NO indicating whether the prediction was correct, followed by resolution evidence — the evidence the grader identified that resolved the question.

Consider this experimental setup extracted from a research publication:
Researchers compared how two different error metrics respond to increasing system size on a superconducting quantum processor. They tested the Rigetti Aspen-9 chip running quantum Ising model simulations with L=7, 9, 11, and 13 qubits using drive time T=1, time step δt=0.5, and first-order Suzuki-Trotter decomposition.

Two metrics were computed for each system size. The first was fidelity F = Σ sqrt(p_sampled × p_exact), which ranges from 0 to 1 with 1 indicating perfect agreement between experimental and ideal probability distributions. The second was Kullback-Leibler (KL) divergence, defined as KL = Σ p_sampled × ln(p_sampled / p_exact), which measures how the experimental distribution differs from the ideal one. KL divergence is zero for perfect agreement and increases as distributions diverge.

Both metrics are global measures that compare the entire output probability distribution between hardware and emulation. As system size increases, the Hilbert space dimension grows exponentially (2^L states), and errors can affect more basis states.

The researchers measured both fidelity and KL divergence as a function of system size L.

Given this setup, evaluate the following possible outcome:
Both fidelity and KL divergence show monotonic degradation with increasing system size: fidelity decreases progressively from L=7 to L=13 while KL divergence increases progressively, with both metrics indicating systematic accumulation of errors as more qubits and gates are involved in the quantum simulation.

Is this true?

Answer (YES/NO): YES